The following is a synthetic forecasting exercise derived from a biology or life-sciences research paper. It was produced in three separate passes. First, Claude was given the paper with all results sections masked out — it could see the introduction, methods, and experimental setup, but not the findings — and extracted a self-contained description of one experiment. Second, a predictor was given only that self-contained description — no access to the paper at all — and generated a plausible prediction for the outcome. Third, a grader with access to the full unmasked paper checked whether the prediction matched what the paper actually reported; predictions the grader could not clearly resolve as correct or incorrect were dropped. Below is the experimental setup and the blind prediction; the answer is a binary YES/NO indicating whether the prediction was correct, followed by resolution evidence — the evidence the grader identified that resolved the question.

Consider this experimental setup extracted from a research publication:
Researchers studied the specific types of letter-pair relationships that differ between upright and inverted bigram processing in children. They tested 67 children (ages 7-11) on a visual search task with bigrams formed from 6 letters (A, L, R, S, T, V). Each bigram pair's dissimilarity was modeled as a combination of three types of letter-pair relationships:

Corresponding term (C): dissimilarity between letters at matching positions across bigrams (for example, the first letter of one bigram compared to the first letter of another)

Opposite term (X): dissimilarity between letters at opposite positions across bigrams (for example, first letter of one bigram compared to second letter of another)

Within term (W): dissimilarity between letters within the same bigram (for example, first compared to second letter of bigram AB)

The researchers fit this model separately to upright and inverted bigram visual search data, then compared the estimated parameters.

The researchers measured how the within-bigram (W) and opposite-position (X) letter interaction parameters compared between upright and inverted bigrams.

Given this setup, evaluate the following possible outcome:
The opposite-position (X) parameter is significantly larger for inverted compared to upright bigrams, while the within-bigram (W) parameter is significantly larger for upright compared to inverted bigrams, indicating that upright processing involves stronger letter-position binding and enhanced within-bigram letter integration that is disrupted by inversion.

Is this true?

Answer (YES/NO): NO